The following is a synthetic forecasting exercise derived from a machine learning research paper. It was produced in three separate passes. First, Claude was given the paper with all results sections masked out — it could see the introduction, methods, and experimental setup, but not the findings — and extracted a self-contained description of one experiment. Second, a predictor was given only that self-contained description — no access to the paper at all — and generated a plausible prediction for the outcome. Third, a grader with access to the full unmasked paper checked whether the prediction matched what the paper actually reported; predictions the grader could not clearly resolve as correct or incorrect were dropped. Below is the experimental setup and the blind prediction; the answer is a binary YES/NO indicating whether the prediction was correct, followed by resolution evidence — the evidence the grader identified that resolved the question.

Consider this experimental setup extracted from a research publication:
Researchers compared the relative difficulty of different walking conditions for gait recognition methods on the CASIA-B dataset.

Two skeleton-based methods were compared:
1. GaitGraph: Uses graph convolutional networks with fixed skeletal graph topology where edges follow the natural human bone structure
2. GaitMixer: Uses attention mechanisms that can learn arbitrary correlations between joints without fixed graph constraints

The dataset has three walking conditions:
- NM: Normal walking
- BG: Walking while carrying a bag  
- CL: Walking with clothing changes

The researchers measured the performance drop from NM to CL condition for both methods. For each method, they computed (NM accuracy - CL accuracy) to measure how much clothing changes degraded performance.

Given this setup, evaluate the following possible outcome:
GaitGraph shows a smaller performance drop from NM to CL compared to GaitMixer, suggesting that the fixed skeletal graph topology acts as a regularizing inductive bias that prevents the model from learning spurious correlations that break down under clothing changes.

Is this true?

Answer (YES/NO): NO